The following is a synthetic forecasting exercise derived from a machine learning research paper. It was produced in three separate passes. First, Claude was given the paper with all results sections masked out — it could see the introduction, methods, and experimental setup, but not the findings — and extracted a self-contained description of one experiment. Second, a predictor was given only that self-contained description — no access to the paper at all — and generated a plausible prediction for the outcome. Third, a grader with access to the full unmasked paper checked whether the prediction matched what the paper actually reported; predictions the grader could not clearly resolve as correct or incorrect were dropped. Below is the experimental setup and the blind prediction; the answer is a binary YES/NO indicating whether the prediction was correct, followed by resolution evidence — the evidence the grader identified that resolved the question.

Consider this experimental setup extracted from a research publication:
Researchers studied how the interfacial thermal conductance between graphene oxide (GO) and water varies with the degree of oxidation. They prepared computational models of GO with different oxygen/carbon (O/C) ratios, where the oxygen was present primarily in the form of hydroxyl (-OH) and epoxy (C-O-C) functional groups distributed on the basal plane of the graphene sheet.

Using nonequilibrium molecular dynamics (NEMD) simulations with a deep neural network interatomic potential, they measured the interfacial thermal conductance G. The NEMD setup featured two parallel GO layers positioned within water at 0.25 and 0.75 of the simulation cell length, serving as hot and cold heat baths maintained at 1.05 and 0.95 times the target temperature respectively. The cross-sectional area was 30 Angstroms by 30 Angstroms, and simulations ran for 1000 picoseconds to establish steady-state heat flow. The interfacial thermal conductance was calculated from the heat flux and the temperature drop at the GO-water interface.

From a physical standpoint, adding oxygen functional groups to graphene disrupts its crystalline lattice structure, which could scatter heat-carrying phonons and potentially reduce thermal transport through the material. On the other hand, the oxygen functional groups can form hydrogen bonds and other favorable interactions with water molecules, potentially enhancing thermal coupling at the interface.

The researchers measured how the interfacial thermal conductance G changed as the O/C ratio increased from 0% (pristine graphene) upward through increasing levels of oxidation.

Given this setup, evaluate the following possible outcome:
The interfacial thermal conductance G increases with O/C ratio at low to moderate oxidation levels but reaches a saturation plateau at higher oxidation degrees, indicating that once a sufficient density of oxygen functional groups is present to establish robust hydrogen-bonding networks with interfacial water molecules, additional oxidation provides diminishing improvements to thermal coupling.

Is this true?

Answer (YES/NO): YES